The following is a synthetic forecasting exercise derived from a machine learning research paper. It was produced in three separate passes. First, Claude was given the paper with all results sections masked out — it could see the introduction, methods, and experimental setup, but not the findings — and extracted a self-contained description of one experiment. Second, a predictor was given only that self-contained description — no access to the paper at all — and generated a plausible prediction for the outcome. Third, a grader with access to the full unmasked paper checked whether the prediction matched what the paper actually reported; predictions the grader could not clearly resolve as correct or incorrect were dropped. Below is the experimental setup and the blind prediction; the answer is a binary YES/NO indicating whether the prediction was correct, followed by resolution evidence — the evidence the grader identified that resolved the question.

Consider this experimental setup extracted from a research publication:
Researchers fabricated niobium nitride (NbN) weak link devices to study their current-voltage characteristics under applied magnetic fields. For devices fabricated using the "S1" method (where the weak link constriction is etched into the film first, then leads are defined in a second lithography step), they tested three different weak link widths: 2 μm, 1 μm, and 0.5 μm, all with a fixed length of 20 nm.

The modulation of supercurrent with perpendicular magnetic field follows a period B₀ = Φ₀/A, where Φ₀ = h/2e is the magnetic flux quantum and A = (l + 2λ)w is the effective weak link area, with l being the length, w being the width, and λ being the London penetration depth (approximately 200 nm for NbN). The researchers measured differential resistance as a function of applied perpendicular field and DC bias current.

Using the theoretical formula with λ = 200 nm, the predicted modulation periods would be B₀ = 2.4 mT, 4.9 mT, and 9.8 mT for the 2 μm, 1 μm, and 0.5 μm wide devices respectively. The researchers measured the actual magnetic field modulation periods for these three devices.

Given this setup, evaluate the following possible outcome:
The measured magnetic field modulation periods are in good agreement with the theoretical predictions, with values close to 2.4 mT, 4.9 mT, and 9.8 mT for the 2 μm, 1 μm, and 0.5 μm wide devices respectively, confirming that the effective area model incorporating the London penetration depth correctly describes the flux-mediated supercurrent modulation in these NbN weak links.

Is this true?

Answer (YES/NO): NO